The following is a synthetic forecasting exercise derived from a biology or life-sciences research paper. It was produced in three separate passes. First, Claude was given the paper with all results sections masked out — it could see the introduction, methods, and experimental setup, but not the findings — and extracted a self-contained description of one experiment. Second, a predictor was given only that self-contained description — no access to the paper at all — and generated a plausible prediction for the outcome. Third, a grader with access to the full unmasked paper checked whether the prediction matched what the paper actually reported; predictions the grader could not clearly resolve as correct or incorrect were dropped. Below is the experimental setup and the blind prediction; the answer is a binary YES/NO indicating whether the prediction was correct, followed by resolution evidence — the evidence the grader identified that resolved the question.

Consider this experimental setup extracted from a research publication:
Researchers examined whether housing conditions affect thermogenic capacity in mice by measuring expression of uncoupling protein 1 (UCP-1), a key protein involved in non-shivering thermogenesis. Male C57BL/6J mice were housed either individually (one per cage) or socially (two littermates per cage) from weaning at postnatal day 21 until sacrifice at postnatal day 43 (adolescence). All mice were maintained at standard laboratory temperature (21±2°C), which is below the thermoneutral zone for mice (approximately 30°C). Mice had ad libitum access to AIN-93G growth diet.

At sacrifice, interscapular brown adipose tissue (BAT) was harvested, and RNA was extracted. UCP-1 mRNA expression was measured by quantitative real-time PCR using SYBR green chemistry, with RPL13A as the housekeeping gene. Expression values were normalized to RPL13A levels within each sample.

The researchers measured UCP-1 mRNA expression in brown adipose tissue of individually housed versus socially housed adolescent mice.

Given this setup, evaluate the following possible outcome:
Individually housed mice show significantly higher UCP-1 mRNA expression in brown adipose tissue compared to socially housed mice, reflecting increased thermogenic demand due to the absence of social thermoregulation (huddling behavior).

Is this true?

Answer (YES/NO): YES